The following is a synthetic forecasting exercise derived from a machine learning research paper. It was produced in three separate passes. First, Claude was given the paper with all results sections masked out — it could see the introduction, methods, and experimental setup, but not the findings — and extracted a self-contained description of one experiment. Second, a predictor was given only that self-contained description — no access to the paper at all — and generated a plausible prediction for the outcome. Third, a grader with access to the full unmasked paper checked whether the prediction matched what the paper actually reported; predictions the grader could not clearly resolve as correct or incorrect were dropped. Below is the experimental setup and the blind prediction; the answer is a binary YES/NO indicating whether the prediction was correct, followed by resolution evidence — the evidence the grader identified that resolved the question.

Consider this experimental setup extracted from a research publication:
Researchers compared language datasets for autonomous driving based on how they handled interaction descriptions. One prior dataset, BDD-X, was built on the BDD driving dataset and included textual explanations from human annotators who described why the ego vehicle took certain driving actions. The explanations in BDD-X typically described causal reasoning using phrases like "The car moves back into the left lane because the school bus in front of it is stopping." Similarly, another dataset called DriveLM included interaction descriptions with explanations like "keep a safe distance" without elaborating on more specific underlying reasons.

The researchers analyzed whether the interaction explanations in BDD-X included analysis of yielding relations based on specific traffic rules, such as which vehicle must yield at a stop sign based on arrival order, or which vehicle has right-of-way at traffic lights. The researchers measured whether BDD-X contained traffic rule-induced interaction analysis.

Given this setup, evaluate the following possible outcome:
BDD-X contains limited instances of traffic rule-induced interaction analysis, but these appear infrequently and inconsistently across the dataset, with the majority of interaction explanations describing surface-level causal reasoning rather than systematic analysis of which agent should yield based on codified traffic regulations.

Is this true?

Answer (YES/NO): NO